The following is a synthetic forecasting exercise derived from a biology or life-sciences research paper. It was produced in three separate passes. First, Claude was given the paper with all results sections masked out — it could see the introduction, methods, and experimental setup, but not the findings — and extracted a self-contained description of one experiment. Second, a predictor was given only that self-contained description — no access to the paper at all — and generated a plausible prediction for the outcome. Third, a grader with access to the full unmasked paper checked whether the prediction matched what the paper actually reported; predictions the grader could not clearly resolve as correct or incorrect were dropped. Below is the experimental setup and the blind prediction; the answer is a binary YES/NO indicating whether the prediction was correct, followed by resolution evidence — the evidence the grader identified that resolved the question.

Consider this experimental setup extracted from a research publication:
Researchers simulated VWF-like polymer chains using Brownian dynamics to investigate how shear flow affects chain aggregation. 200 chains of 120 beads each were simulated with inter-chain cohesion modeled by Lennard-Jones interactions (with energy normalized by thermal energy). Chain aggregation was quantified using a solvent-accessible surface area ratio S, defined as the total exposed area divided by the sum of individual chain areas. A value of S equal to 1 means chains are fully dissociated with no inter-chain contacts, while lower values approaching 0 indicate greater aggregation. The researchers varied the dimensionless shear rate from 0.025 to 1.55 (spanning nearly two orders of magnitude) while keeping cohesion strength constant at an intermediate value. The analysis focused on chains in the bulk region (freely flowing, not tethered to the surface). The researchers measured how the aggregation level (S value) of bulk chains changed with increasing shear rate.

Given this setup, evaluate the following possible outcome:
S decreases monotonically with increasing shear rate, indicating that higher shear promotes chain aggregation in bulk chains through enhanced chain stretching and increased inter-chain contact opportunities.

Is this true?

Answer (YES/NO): NO